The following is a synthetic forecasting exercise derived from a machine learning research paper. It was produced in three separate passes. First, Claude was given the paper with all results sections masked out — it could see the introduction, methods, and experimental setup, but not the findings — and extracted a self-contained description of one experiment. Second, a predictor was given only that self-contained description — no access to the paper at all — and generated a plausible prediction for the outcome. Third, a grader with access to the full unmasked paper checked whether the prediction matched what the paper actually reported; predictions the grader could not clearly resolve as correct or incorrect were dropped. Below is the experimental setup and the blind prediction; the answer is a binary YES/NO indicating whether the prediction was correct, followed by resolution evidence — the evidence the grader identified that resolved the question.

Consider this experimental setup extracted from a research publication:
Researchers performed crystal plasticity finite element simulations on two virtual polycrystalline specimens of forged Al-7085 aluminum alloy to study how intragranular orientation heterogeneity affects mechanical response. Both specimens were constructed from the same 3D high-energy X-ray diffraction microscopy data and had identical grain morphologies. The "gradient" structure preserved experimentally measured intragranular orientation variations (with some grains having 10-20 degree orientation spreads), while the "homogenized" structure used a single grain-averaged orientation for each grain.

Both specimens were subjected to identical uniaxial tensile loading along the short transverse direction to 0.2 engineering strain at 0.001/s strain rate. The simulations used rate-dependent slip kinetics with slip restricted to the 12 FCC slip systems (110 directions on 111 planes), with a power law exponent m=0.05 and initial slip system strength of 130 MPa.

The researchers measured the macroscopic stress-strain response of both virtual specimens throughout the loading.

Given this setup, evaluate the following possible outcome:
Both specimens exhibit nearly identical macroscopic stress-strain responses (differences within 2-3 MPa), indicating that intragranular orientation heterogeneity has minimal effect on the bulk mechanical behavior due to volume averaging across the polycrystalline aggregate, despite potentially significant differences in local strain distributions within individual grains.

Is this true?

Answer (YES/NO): NO